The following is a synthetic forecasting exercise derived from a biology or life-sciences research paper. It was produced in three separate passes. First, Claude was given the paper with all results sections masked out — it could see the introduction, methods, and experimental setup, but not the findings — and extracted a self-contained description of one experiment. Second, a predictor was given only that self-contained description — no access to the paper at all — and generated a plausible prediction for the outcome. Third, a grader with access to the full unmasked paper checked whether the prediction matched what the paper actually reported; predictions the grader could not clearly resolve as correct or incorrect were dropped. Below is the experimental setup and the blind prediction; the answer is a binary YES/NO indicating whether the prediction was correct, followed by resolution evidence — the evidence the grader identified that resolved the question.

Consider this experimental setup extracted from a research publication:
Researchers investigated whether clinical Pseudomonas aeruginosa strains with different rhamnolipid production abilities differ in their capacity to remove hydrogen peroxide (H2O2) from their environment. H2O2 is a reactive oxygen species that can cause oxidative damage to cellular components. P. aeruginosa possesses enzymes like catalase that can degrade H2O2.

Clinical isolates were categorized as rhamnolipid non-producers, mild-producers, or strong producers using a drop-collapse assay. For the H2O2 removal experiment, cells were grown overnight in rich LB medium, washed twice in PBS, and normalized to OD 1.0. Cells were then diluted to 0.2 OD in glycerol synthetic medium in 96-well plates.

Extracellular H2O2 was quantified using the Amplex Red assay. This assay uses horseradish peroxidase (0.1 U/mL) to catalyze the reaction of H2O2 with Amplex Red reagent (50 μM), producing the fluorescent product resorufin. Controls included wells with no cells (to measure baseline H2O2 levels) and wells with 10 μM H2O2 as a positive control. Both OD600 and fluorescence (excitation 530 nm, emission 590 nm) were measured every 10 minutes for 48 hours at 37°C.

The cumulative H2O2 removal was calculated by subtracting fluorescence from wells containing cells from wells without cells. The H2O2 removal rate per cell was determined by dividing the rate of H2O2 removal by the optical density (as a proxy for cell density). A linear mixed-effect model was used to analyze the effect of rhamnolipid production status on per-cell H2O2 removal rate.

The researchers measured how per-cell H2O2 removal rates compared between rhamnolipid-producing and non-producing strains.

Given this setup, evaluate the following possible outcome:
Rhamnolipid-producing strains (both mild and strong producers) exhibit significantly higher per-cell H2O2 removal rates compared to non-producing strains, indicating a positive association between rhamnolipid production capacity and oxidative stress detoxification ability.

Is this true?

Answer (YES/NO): YES